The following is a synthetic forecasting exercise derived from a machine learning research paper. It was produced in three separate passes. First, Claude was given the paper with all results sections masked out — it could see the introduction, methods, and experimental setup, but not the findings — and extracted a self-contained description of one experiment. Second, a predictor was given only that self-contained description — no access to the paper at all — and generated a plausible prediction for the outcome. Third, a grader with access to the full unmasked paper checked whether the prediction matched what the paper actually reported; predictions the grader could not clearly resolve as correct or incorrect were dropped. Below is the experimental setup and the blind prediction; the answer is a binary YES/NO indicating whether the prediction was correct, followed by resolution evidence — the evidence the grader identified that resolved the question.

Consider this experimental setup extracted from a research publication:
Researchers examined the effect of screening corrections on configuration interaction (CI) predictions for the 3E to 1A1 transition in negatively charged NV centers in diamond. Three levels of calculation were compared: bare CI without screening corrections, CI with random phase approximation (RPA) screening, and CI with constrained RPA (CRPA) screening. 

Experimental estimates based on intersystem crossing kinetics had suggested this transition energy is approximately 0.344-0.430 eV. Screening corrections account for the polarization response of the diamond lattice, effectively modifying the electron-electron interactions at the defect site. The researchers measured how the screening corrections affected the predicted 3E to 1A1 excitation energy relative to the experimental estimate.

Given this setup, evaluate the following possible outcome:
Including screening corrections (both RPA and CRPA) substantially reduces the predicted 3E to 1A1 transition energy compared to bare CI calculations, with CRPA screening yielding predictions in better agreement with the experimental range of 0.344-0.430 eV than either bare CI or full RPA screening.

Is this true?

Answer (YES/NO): NO